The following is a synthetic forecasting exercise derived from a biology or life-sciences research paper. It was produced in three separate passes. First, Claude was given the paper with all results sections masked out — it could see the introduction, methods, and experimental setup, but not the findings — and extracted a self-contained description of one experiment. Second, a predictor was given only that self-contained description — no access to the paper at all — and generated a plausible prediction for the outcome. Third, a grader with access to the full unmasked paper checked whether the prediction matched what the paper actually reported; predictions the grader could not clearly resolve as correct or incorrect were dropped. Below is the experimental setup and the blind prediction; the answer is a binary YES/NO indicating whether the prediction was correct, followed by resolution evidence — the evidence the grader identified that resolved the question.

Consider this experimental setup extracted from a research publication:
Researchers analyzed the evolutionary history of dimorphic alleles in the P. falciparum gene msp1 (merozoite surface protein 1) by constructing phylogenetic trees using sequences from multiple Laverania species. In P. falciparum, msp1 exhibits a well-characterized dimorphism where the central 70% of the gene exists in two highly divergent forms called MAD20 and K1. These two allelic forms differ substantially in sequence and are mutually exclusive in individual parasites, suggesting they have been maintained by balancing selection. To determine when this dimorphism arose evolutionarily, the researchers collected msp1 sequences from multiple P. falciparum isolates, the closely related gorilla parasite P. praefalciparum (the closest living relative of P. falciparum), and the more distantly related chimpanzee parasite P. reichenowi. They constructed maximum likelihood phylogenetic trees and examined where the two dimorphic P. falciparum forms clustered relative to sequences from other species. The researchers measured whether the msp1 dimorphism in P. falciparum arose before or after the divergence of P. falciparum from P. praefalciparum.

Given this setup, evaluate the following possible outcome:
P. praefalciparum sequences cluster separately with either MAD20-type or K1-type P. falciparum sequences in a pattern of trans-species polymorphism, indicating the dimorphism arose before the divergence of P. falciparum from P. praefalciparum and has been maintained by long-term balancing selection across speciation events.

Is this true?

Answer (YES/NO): YES